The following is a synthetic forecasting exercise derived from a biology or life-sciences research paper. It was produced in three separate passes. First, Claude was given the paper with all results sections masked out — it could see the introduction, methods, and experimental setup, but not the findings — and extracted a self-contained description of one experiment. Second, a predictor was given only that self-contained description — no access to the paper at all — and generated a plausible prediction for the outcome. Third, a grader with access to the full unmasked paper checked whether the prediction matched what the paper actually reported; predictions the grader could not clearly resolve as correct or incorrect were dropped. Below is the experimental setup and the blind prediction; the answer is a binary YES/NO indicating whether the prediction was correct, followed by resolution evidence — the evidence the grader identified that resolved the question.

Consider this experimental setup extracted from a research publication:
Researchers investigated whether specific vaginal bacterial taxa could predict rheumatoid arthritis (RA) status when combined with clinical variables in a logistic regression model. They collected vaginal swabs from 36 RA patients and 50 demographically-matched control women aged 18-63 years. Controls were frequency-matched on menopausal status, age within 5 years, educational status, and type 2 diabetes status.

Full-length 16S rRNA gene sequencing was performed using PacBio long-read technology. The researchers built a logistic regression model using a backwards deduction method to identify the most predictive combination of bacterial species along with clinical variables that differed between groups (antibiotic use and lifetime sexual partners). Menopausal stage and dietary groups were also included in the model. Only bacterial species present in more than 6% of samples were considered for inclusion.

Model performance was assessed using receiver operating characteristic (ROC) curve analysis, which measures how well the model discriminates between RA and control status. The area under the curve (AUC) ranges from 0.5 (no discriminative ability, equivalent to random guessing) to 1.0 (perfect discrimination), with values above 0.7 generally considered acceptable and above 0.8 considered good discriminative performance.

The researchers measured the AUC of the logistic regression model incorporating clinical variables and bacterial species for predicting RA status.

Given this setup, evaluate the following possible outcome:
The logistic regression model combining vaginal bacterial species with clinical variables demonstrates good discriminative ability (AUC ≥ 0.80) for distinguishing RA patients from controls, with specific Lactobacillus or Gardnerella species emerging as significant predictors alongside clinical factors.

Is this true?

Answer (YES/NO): NO